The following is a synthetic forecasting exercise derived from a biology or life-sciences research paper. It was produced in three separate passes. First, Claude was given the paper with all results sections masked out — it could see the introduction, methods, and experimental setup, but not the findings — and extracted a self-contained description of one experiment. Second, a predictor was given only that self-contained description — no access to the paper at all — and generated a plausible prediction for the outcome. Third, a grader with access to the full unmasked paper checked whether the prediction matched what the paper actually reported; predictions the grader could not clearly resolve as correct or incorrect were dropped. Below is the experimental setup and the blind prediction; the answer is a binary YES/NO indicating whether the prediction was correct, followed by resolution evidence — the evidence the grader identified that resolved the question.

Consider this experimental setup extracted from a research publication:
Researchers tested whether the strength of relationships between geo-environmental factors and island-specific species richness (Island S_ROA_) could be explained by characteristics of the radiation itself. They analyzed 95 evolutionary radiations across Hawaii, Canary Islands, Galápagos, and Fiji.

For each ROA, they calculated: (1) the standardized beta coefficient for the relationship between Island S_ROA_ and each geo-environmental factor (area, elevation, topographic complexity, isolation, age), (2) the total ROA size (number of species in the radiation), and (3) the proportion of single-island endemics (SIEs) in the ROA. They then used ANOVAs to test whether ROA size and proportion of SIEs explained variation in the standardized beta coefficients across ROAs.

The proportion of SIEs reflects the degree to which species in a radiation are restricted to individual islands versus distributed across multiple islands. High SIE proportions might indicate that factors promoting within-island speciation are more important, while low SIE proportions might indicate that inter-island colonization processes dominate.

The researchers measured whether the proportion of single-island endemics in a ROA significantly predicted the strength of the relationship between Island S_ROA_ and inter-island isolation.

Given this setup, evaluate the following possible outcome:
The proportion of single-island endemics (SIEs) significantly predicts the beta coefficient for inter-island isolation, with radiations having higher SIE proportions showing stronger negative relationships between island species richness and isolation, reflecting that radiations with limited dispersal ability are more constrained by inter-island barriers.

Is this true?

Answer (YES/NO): NO